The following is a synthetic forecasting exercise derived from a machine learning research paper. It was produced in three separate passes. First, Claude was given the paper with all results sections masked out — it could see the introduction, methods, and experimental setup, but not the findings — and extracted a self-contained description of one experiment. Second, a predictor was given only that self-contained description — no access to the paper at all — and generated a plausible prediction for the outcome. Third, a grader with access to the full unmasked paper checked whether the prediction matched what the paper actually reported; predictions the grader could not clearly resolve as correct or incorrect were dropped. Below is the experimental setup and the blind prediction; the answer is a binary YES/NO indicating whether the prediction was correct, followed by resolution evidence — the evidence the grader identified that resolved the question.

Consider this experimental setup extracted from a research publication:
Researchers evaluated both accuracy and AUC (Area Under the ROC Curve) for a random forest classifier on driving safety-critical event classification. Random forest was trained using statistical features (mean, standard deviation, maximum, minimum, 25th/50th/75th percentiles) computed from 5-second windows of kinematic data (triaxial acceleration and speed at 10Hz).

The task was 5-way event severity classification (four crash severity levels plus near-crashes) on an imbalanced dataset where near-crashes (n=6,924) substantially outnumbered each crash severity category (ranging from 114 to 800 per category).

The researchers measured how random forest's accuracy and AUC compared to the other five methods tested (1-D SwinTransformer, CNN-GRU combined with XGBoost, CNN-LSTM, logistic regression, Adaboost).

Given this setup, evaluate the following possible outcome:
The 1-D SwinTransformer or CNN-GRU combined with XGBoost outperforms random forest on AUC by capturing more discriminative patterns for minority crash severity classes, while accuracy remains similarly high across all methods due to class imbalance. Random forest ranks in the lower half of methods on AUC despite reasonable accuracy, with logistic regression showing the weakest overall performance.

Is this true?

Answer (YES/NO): NO